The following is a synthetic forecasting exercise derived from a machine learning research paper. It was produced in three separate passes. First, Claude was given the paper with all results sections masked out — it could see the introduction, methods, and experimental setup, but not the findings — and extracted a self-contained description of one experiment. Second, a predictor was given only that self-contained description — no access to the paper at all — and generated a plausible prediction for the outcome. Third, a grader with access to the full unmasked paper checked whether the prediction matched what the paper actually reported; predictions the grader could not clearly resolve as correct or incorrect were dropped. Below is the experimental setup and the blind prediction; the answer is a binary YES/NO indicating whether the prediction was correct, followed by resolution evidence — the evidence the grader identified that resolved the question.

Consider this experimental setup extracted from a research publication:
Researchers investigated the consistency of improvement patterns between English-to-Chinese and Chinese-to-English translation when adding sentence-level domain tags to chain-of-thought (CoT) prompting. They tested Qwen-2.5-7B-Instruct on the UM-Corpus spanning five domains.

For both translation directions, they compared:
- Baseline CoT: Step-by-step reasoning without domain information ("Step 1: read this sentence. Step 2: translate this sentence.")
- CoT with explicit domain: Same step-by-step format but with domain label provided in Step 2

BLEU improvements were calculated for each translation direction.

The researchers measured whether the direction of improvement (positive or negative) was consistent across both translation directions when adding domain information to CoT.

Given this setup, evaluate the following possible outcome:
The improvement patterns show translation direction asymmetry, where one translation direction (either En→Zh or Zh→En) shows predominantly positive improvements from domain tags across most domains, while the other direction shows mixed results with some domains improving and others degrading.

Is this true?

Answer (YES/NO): NO